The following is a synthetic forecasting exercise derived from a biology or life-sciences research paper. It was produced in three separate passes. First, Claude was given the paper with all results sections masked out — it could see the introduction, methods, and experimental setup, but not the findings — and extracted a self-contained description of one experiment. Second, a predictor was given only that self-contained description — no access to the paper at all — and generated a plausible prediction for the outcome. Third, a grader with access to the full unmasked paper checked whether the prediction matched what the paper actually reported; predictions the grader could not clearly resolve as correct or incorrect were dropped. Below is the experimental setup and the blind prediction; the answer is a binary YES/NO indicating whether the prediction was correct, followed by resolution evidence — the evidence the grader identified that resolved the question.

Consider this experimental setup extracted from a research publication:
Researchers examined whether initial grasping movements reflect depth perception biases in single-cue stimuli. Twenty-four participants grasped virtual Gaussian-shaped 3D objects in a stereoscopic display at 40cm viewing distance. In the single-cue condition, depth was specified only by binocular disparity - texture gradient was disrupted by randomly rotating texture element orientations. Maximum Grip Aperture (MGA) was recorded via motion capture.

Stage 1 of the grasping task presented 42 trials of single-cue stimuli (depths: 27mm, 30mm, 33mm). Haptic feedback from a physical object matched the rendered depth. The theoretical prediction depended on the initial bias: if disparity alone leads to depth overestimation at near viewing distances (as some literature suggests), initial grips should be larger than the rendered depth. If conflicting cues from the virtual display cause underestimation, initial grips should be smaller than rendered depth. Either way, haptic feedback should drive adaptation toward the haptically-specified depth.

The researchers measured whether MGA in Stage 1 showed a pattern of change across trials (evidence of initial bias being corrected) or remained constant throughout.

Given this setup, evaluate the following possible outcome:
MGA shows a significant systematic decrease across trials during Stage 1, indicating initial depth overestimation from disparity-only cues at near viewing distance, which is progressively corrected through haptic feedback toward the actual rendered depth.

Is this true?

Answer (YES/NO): YES